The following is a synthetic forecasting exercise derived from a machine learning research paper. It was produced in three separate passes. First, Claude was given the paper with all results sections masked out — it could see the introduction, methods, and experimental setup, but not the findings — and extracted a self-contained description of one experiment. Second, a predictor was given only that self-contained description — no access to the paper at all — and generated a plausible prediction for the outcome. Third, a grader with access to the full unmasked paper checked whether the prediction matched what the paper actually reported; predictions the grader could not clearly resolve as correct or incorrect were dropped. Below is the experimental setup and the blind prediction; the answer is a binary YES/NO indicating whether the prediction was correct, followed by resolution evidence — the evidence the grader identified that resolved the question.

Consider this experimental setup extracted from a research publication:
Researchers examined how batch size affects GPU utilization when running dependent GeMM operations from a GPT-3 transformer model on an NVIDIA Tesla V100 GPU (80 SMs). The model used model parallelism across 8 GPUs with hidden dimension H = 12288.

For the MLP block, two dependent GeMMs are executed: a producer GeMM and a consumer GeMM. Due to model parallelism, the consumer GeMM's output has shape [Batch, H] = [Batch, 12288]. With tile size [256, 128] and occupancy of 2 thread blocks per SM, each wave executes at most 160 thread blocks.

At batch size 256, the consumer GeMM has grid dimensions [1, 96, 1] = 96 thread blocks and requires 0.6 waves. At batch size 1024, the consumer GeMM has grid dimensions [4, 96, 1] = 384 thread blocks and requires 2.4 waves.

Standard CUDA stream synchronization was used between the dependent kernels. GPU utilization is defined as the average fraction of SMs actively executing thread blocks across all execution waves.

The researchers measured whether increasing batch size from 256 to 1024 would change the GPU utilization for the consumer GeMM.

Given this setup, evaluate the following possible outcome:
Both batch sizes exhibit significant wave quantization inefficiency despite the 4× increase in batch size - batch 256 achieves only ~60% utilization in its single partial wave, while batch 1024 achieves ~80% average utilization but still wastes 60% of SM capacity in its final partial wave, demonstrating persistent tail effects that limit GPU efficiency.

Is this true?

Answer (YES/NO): YES